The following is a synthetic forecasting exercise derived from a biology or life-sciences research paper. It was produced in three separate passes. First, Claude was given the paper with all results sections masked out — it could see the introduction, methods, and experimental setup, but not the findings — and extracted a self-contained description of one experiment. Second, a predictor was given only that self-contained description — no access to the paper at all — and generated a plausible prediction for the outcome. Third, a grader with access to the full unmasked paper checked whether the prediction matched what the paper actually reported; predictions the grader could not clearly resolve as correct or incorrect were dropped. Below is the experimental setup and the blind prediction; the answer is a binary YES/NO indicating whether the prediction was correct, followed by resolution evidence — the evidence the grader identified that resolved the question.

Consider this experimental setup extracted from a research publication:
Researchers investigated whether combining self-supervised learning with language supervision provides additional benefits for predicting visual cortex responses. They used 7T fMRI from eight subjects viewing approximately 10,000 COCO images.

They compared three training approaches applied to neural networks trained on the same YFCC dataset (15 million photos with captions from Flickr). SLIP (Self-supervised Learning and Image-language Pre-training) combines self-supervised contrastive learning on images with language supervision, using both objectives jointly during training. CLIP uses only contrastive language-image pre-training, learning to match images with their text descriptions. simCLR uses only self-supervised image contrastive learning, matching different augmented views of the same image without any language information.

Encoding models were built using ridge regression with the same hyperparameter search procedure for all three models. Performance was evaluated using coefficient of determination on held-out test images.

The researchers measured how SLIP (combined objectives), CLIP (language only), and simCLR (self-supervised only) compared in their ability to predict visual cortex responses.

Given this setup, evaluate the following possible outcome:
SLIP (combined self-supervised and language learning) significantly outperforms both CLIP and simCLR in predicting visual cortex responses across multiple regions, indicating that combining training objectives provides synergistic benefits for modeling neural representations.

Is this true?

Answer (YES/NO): NO